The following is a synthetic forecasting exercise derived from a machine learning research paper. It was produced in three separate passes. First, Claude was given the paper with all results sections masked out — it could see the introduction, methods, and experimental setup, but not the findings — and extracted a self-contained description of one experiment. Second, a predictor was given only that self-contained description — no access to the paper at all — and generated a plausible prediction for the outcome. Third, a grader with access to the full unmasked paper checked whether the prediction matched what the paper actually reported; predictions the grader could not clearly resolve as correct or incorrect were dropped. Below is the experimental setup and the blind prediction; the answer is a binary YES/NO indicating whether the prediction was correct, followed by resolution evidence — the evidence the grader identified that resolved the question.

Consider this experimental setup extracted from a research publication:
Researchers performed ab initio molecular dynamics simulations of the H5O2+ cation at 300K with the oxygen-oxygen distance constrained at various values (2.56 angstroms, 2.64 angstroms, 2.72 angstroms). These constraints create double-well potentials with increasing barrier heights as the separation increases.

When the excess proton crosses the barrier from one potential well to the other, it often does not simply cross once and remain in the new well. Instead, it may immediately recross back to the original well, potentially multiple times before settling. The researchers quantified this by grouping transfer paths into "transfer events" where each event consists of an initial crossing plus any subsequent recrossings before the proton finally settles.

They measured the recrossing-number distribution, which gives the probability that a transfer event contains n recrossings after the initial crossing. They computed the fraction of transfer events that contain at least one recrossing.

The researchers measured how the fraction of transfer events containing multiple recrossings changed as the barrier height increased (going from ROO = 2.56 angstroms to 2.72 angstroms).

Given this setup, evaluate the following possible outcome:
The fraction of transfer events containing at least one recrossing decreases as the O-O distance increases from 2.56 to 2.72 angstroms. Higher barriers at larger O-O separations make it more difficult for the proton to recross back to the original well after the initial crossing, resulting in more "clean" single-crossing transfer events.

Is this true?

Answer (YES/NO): YES